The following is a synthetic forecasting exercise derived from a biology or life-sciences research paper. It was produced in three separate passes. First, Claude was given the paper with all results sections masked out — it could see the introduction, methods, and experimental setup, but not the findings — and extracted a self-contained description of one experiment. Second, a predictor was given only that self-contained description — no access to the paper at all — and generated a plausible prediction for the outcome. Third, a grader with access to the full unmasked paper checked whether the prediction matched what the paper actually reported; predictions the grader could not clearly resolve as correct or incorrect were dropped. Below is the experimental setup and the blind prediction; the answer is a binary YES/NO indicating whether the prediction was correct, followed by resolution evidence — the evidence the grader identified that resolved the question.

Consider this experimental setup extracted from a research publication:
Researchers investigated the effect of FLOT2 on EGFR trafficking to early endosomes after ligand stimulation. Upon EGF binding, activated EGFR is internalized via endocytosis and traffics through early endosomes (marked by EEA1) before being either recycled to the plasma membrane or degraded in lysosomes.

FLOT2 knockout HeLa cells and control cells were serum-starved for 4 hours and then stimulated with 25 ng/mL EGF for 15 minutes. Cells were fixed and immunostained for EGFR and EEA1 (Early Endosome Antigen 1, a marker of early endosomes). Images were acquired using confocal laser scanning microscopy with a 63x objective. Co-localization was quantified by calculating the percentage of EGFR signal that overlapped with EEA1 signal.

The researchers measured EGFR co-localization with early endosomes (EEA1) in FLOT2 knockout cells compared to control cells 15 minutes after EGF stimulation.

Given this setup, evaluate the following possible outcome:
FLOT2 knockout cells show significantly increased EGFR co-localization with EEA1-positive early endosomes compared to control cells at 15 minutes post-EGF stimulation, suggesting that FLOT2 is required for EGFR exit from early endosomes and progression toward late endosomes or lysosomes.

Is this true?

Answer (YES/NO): NO